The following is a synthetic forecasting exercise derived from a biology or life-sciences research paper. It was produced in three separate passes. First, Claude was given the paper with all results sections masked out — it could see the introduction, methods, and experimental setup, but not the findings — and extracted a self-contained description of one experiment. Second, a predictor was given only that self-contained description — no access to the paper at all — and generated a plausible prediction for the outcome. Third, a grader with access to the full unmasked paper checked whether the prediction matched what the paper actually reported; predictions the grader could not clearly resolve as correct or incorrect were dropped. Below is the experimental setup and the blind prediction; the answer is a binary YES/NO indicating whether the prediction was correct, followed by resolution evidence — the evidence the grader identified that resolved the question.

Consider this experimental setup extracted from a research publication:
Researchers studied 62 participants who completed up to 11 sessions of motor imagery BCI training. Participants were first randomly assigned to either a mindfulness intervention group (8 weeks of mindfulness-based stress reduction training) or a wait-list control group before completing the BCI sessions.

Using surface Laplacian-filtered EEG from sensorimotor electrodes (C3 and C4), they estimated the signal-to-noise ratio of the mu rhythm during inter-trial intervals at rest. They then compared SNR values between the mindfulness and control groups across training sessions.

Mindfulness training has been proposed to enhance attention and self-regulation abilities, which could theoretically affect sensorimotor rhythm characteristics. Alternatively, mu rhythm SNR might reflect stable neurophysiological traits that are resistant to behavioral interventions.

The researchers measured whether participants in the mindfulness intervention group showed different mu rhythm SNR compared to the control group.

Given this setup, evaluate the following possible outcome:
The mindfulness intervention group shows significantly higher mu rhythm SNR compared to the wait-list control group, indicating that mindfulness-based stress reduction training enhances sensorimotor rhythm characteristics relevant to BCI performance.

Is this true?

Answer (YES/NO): NO